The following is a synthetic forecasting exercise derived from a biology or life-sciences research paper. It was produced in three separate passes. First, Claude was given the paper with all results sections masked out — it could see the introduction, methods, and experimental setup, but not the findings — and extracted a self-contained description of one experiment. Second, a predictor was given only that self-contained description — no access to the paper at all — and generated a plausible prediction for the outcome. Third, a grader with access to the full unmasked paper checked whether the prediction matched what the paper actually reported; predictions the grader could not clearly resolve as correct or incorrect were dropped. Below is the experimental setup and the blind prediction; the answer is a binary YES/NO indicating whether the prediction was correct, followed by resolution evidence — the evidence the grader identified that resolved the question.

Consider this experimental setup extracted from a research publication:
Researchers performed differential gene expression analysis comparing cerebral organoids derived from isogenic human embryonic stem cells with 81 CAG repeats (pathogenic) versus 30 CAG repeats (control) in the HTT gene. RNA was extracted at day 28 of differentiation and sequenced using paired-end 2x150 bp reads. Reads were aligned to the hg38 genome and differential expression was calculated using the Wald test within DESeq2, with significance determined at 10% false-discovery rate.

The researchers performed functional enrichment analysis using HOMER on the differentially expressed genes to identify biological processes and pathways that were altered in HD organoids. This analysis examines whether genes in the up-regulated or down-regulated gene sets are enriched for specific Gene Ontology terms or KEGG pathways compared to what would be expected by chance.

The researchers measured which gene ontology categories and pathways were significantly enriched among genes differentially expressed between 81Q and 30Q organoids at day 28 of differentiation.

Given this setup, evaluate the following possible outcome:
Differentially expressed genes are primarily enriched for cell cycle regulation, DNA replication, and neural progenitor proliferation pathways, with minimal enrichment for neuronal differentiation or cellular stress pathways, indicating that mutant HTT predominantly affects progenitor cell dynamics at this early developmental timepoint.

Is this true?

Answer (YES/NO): NO